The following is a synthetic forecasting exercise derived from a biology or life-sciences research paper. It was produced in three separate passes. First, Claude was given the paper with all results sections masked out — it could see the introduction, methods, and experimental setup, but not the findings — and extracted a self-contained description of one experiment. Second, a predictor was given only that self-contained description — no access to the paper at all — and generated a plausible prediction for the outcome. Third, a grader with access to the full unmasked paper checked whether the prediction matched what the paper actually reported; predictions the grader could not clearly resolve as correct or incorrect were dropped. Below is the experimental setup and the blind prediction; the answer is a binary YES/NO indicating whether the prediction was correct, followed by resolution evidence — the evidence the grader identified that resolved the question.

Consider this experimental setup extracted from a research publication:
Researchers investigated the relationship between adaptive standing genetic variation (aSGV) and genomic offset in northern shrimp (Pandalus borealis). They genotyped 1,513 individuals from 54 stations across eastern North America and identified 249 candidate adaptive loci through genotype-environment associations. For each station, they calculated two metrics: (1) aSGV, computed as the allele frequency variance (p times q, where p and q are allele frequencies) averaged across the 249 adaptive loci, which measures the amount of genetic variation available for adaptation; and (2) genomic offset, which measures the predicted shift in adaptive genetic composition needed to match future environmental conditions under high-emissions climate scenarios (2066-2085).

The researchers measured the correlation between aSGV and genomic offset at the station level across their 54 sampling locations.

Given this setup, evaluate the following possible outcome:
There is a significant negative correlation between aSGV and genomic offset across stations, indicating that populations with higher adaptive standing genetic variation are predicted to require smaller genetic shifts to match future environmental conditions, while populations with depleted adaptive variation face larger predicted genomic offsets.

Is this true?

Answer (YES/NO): NO